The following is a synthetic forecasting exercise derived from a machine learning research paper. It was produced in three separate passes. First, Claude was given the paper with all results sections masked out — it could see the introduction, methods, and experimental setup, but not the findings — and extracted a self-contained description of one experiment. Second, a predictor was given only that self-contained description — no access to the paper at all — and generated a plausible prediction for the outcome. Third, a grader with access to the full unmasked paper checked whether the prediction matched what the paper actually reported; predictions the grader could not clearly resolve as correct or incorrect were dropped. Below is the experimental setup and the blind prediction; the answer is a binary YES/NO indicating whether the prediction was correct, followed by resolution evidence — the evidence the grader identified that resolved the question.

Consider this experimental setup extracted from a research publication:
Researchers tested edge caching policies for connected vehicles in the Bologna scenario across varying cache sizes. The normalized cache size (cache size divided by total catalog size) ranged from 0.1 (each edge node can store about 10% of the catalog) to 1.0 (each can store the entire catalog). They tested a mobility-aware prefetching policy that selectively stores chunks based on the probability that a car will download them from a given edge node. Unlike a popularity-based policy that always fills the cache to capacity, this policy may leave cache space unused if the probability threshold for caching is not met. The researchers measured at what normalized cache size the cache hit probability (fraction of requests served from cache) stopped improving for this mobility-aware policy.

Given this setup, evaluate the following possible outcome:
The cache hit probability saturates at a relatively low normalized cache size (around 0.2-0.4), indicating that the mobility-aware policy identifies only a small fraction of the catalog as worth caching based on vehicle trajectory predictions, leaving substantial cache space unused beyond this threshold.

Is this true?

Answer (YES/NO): YES